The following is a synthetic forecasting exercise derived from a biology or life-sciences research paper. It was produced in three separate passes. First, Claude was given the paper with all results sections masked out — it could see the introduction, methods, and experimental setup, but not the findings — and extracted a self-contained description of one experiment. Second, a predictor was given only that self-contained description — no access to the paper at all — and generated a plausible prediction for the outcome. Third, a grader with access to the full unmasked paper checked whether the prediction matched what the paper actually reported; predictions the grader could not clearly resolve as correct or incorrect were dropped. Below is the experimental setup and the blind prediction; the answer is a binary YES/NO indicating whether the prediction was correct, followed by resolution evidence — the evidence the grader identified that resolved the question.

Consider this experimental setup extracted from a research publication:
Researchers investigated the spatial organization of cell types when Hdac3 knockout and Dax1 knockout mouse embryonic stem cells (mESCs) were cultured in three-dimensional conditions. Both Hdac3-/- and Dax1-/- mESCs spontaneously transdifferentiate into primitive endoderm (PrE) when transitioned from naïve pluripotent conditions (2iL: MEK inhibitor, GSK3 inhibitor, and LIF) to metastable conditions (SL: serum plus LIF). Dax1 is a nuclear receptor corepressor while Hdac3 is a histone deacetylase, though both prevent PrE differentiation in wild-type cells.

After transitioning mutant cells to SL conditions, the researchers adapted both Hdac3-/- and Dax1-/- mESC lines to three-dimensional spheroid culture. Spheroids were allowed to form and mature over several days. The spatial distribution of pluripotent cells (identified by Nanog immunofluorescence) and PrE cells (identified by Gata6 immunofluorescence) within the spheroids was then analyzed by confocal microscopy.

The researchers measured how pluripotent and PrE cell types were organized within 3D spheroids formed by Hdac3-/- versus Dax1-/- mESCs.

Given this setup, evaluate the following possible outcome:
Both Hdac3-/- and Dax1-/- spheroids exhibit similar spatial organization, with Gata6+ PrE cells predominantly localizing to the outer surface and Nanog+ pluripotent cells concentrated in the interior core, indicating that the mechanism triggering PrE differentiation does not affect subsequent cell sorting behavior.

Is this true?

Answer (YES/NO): NO